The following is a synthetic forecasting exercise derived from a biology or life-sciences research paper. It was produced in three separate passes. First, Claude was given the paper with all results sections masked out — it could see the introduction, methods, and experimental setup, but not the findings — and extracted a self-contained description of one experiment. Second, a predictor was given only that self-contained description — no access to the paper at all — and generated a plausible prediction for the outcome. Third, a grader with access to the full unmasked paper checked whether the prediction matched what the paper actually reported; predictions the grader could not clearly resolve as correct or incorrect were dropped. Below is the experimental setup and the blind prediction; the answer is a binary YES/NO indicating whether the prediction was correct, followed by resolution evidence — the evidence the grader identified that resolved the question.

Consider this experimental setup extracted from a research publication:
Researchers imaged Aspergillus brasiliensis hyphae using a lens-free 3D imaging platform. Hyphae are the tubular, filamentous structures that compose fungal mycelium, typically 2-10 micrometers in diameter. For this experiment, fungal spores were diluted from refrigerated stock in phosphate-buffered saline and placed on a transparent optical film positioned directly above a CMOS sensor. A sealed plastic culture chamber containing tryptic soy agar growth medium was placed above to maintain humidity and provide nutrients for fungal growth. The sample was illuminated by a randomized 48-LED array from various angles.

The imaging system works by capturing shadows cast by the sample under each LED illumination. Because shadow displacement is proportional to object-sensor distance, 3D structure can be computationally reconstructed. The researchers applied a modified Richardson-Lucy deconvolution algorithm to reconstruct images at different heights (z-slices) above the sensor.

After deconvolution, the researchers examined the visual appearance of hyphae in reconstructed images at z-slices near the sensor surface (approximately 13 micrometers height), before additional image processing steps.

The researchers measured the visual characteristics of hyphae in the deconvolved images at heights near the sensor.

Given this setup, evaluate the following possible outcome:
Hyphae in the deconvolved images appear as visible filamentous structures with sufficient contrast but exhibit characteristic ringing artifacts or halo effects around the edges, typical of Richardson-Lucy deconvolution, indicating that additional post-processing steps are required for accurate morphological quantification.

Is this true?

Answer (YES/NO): NO